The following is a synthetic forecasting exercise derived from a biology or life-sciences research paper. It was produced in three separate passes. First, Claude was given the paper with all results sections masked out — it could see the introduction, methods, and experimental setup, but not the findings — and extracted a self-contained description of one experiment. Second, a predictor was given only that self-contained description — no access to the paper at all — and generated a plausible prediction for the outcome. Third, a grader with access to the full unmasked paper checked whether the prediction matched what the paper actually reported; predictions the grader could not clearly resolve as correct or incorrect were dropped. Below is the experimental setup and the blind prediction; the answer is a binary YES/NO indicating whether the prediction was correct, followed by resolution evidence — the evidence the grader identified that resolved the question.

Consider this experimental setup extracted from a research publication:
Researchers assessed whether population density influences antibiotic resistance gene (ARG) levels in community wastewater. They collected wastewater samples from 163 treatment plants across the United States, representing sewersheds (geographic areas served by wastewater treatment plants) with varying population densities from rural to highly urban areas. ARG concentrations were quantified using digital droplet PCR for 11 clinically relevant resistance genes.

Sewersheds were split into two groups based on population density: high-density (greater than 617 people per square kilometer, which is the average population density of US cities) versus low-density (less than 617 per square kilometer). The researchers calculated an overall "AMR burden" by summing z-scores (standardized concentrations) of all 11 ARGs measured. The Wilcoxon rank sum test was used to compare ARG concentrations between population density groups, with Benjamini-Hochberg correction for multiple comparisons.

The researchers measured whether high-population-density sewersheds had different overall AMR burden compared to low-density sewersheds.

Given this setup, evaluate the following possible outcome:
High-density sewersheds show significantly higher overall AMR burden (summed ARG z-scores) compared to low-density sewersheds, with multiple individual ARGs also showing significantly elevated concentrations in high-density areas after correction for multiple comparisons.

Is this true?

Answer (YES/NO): NO